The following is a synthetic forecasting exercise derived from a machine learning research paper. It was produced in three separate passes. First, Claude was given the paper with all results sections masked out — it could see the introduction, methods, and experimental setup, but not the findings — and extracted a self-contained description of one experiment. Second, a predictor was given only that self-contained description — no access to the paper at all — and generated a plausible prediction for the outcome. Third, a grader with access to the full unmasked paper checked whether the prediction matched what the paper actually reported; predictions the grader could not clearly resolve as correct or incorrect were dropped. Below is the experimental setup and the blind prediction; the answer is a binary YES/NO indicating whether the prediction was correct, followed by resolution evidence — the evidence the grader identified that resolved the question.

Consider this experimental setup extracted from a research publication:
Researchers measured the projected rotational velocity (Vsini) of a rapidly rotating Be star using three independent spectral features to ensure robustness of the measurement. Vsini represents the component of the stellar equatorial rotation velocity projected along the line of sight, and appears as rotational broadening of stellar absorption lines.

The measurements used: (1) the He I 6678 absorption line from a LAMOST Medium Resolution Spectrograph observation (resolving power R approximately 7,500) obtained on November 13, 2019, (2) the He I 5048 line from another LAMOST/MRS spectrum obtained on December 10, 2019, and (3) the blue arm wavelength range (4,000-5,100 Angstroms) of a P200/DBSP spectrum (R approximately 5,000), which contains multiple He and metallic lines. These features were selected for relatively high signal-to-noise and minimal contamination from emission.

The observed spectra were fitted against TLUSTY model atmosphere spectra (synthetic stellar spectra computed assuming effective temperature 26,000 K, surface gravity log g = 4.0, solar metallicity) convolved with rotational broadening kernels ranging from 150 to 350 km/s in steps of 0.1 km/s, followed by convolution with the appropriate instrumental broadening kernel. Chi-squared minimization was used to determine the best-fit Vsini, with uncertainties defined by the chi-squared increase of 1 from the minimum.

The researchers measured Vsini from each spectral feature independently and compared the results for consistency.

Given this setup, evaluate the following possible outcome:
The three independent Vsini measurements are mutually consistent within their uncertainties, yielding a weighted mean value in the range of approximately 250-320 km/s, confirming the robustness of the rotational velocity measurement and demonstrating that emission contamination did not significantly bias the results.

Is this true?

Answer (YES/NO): NO